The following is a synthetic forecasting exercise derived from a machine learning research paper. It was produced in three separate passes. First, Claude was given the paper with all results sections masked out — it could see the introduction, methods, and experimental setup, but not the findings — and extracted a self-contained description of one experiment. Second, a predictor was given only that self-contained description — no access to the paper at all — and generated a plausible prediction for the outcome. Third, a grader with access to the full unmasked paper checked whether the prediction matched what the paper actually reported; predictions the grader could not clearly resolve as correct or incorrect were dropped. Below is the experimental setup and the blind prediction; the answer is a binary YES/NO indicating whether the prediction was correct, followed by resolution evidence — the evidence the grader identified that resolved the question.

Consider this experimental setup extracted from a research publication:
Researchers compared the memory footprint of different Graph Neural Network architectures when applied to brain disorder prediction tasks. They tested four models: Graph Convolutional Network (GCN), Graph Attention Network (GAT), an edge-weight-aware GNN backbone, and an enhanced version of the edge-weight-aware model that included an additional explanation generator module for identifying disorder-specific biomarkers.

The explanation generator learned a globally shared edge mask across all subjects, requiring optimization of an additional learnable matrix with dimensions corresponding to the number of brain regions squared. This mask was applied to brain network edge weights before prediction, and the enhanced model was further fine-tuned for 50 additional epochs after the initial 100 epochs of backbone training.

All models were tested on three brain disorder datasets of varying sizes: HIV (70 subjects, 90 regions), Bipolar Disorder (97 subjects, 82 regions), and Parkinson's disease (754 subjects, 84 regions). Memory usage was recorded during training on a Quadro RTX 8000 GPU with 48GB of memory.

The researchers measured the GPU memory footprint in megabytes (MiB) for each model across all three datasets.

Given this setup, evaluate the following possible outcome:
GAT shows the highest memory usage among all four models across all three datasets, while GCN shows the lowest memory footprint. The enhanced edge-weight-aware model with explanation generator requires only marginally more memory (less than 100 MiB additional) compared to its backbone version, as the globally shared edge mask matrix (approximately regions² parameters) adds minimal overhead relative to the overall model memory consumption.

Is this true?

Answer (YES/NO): NO